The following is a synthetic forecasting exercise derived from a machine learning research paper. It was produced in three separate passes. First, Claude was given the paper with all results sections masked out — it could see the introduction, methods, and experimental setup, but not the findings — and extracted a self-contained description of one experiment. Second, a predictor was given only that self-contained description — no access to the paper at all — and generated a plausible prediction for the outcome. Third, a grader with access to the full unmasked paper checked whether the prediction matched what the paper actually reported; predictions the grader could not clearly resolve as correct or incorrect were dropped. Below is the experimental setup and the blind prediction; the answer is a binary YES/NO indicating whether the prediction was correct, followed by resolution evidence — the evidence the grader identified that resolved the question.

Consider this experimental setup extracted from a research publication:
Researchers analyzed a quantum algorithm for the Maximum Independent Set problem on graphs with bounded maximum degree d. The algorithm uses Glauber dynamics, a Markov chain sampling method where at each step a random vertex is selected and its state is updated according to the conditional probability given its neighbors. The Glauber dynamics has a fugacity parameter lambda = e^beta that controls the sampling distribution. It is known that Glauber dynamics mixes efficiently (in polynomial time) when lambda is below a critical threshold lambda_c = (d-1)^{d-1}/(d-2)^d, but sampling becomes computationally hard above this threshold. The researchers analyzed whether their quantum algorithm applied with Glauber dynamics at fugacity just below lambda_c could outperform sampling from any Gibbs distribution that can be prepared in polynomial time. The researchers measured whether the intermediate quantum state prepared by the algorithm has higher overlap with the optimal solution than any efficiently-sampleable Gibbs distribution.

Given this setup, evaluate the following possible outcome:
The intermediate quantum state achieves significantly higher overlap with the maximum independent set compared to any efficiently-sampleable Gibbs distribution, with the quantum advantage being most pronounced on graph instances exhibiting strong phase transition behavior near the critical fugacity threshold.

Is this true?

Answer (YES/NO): NO